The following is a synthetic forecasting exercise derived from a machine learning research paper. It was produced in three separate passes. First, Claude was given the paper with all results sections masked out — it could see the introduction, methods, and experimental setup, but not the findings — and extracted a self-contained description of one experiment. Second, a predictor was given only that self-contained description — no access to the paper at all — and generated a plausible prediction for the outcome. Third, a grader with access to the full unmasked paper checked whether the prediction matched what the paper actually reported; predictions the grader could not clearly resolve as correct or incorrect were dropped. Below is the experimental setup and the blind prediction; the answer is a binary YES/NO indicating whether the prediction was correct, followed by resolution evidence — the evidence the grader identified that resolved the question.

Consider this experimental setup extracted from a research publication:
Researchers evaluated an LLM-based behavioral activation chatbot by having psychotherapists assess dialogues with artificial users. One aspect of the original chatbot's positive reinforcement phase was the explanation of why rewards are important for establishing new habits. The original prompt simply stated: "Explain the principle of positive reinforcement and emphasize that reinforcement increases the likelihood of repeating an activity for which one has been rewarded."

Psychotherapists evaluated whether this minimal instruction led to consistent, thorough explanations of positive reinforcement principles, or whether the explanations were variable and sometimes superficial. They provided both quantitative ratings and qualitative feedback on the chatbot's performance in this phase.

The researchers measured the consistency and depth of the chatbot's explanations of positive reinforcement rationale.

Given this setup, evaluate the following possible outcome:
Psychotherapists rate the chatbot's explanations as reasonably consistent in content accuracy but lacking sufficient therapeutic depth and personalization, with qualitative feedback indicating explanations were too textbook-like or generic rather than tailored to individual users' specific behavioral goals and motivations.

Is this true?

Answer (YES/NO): NO